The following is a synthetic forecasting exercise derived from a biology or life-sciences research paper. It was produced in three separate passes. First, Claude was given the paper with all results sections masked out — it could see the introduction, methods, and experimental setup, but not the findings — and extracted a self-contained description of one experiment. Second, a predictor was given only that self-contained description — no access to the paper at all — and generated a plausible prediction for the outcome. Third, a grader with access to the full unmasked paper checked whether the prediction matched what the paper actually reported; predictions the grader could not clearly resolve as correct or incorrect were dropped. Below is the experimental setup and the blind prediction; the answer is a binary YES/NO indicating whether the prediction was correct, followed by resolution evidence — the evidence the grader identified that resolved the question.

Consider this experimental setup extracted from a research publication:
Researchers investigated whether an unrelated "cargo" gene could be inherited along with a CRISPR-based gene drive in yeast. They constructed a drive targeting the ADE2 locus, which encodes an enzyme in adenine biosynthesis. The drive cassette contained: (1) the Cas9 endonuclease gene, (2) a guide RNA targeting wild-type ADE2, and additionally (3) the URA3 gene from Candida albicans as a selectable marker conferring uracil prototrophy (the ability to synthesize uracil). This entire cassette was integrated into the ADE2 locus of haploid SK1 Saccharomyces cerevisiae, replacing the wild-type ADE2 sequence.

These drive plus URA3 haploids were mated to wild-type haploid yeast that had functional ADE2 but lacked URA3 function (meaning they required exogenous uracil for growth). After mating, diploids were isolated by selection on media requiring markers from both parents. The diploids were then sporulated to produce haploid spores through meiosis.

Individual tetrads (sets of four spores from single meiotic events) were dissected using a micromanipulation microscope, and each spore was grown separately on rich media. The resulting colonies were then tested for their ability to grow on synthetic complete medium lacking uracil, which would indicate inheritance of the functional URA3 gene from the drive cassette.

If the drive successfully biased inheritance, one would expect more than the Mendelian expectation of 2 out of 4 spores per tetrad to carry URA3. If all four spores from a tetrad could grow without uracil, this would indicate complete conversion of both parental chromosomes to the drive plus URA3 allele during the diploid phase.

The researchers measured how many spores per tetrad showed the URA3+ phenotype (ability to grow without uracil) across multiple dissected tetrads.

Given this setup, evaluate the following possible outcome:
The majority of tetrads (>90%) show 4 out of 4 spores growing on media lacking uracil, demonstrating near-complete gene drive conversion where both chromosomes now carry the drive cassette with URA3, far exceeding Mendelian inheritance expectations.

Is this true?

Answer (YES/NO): YES